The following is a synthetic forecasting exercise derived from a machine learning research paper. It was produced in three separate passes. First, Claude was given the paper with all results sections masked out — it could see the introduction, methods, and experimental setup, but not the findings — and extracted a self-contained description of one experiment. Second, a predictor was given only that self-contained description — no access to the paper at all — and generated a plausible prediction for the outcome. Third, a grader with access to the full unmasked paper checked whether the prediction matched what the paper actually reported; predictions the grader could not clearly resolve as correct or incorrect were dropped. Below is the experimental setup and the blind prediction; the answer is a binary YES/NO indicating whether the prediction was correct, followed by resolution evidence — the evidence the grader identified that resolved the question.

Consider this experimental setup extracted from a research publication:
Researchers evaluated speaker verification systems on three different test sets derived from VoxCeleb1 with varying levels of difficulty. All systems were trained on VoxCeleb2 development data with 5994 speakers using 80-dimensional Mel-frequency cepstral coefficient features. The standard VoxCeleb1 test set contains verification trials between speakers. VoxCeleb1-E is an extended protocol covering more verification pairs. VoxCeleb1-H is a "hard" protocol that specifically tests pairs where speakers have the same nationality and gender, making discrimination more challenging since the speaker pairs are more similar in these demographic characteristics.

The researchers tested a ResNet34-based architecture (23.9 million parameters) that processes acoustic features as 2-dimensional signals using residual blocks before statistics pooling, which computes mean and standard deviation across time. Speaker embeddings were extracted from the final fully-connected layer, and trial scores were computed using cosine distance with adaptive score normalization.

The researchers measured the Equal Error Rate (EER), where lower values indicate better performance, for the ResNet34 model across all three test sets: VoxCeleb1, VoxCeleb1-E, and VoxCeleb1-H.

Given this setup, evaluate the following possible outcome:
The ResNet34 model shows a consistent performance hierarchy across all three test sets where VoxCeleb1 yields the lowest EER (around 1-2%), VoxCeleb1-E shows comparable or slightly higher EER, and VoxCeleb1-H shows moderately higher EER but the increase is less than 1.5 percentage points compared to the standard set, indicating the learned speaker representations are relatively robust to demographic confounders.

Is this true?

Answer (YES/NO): YES